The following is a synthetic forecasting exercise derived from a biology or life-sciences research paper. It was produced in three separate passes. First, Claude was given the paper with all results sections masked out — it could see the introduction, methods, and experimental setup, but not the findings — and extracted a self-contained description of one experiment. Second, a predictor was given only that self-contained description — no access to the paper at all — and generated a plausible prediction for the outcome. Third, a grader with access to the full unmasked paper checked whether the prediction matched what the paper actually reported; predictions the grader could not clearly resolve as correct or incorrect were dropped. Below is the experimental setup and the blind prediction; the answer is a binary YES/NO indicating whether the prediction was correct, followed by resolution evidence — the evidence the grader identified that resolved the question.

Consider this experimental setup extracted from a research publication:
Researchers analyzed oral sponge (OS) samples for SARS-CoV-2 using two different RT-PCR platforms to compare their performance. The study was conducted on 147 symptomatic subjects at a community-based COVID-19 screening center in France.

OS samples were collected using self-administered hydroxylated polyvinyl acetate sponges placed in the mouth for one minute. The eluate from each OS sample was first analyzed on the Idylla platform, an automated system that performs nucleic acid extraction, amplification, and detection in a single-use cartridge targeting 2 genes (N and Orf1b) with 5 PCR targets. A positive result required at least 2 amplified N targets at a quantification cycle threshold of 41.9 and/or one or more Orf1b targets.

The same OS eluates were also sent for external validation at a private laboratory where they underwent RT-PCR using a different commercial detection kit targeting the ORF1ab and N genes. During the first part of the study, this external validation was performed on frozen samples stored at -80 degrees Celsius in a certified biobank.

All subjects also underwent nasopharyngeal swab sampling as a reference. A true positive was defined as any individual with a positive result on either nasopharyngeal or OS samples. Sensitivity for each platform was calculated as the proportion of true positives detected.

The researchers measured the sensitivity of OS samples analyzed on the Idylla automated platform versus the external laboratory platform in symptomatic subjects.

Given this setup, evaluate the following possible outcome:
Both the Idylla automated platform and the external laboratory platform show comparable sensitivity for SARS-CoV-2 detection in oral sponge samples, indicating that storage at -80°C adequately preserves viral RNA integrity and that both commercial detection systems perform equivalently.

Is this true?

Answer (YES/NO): NO